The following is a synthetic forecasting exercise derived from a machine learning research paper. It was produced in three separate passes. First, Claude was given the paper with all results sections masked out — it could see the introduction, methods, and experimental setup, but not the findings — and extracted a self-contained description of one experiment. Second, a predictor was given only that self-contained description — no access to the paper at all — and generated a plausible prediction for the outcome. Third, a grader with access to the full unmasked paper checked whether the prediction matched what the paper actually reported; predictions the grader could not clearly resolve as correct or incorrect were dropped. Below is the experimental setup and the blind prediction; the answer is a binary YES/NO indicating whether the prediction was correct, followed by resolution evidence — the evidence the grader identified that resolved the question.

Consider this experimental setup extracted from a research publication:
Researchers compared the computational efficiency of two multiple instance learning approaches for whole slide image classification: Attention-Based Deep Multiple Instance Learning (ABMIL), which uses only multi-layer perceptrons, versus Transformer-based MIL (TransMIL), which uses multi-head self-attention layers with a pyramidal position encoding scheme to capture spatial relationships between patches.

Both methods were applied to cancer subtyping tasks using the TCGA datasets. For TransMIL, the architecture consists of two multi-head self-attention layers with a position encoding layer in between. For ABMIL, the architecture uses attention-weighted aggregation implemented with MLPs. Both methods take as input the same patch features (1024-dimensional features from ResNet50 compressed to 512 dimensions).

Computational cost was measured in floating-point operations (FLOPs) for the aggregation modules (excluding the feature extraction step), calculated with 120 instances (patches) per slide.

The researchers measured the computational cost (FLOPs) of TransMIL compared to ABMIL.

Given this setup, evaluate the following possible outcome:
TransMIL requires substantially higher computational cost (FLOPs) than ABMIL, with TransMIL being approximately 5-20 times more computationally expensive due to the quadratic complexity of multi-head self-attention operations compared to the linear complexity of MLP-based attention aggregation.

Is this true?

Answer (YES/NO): YES